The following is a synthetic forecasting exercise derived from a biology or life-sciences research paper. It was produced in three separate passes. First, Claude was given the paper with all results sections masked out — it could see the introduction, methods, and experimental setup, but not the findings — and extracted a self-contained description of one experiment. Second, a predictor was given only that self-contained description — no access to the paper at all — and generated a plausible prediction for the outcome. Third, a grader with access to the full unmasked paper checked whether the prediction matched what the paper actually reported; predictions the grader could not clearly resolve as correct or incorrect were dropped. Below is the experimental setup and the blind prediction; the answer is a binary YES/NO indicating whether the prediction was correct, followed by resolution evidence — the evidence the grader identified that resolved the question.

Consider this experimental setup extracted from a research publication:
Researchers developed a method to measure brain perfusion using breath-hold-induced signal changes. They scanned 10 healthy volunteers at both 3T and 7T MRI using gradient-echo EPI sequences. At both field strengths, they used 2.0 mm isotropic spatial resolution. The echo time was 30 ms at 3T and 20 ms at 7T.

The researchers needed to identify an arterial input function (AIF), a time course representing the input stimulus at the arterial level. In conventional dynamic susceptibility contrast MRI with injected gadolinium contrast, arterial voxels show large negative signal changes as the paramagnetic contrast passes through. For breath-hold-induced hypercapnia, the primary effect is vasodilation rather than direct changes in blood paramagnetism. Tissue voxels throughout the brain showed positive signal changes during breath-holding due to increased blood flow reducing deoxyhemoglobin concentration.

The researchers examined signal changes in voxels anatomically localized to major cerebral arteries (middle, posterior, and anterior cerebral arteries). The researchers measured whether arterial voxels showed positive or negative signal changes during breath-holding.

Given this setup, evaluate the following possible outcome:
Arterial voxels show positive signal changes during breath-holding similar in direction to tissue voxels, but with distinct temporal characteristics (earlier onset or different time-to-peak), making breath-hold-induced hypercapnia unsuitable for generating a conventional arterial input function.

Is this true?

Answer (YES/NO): NO